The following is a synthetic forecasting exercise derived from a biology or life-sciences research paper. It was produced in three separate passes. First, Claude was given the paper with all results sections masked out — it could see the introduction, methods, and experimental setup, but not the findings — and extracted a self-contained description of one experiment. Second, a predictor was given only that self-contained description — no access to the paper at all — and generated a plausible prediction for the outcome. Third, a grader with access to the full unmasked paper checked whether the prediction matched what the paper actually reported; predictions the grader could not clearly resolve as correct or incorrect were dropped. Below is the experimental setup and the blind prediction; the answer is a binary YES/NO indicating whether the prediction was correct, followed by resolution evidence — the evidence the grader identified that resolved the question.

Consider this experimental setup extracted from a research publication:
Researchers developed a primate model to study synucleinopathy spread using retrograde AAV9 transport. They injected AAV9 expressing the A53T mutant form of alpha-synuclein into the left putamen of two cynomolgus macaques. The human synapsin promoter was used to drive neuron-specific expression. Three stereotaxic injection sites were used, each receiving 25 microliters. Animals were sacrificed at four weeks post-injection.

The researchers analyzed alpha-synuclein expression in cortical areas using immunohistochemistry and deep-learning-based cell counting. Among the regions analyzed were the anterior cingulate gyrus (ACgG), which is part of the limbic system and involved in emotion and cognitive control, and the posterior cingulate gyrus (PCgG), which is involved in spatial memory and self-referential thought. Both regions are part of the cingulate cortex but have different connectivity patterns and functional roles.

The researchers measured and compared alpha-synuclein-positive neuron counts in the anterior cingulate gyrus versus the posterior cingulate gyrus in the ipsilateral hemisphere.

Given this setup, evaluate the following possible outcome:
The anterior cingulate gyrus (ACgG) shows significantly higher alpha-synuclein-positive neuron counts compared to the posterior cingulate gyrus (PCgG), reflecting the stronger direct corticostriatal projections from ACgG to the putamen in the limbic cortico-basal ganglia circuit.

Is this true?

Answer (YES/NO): NO